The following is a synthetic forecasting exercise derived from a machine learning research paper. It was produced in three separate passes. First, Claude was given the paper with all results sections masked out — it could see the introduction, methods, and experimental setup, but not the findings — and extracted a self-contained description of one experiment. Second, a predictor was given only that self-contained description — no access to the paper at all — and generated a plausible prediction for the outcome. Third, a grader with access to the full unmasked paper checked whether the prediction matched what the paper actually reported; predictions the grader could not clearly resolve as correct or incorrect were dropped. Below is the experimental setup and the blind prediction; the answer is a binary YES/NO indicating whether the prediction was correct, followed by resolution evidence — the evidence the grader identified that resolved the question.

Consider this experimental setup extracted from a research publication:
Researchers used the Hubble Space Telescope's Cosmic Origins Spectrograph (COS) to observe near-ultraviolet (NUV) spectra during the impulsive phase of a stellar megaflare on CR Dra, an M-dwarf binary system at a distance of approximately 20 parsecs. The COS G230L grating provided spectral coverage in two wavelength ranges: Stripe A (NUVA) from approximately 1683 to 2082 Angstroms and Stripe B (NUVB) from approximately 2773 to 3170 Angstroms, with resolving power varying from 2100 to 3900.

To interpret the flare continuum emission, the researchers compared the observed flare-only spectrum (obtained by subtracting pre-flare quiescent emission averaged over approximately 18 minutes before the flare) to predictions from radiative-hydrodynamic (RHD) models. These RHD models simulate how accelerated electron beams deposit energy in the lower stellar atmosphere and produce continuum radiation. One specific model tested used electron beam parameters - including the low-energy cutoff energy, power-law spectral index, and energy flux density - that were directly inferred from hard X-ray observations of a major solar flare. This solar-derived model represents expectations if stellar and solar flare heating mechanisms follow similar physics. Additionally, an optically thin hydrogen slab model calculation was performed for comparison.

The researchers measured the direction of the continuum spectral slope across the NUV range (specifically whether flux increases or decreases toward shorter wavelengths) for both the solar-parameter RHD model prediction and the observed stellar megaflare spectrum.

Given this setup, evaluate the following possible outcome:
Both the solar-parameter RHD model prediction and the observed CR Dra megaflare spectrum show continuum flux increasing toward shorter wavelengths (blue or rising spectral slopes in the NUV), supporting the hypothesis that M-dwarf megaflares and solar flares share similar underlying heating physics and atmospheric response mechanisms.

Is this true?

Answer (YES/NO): NO